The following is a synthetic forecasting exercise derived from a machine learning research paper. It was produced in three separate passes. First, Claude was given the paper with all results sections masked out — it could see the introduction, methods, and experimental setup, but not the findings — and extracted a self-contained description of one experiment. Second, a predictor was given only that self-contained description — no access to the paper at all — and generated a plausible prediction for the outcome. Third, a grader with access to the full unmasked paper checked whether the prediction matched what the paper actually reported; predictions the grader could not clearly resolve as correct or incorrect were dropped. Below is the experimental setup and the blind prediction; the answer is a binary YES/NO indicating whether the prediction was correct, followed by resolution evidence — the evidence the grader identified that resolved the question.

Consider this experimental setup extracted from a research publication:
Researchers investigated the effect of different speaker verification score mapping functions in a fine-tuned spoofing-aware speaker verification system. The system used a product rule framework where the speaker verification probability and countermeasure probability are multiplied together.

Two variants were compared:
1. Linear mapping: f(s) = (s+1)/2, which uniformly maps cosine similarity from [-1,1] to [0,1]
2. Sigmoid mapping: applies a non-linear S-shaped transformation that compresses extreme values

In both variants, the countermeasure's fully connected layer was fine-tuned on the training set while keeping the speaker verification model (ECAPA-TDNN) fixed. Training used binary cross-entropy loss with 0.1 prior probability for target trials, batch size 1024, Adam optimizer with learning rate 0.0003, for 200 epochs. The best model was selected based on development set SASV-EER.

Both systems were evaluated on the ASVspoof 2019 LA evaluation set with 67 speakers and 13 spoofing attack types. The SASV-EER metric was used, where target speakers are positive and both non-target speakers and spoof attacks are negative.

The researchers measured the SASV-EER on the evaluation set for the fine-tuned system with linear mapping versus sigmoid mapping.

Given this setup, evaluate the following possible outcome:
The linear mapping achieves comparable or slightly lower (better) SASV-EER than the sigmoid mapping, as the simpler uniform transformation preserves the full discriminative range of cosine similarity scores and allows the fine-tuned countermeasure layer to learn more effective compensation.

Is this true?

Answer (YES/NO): NO